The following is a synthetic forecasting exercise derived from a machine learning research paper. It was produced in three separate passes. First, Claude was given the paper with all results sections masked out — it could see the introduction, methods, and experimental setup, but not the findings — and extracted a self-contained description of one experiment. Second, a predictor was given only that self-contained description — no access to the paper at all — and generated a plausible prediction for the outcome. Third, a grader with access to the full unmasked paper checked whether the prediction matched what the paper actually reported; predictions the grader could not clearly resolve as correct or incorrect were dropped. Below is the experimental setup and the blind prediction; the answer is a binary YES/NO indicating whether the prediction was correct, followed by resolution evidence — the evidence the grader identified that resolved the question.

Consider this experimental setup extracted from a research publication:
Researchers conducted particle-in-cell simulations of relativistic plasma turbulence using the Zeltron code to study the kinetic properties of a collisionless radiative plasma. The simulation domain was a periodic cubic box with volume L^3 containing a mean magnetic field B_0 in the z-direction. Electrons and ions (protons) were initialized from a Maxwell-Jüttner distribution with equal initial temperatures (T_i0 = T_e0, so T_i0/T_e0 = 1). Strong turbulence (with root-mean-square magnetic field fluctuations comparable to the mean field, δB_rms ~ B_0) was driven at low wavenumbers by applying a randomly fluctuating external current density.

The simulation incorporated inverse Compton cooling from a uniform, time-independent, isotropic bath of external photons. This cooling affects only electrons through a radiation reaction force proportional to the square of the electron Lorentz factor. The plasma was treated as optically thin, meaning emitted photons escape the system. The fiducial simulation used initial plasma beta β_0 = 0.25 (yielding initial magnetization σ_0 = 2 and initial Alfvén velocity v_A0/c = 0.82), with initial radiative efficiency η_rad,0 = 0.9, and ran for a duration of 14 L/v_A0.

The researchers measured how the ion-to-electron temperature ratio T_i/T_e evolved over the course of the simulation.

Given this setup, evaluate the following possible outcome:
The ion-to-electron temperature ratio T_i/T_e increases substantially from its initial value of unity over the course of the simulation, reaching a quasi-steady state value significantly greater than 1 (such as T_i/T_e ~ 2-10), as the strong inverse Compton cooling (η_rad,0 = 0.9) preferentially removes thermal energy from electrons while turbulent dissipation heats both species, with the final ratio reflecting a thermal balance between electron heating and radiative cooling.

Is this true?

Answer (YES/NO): NO